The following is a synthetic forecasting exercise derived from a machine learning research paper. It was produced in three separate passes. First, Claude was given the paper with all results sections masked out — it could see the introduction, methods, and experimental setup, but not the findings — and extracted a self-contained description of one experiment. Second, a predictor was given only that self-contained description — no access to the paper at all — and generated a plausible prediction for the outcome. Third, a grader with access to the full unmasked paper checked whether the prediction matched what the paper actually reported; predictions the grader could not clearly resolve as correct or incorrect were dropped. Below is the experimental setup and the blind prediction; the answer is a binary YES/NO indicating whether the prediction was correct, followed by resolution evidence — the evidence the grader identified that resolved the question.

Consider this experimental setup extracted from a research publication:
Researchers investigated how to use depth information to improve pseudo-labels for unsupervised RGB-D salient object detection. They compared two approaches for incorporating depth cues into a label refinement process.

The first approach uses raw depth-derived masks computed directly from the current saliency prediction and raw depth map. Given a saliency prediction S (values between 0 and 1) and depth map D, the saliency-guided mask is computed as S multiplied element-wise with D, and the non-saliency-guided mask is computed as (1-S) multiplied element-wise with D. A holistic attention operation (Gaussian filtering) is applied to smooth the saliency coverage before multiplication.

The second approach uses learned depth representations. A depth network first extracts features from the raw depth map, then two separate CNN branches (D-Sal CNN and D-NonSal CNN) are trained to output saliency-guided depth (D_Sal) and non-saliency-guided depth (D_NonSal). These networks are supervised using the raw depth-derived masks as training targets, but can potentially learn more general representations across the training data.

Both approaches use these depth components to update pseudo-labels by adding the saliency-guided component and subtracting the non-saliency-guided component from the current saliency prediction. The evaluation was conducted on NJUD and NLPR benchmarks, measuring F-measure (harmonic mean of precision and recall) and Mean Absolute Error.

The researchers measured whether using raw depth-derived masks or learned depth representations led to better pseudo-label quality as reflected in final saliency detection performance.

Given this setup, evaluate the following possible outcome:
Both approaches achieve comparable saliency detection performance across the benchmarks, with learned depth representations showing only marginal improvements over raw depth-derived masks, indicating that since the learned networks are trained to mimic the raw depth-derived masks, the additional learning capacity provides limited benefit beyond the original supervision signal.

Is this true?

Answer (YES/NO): NO